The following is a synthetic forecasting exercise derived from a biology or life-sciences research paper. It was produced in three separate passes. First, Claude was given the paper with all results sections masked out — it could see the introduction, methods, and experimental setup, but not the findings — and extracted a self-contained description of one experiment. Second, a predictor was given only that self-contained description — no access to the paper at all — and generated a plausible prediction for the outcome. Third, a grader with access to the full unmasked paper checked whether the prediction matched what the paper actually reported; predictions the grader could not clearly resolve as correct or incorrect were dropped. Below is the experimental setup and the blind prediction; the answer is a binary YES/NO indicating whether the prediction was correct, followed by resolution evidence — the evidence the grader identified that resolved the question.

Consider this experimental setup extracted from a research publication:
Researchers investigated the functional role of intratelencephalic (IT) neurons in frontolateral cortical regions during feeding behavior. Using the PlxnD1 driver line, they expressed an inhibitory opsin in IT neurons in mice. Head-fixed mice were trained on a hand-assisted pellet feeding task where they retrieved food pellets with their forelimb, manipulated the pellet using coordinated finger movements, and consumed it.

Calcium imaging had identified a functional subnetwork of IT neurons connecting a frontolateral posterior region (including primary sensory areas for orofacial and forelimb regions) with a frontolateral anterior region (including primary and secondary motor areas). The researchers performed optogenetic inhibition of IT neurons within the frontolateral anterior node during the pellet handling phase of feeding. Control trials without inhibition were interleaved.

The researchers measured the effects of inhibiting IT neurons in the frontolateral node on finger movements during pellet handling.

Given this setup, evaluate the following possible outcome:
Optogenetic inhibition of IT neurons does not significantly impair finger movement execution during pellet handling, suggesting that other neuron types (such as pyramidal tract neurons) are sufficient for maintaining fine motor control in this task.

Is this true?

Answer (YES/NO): NO